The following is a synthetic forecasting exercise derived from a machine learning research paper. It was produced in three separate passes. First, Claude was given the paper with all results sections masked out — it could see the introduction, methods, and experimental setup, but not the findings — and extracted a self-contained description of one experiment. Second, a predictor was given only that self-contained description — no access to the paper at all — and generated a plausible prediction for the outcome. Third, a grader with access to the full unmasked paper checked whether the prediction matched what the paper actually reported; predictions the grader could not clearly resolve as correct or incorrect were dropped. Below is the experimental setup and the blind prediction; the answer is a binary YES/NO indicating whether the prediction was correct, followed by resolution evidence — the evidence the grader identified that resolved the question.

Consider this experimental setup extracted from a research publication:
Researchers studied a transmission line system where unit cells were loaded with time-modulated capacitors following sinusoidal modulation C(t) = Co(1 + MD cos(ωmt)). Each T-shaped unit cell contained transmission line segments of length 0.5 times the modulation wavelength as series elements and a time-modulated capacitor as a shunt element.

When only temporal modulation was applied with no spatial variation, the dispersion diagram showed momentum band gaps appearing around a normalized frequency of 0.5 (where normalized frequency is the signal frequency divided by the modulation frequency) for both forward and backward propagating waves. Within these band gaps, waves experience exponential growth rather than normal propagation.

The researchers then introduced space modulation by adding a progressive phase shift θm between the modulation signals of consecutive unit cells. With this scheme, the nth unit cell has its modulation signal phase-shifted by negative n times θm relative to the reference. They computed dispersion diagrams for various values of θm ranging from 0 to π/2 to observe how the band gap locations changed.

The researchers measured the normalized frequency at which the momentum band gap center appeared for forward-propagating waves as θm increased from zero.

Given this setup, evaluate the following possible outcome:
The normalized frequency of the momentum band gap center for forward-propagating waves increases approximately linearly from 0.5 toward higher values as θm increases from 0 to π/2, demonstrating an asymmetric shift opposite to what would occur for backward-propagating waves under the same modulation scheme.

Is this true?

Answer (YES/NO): YES